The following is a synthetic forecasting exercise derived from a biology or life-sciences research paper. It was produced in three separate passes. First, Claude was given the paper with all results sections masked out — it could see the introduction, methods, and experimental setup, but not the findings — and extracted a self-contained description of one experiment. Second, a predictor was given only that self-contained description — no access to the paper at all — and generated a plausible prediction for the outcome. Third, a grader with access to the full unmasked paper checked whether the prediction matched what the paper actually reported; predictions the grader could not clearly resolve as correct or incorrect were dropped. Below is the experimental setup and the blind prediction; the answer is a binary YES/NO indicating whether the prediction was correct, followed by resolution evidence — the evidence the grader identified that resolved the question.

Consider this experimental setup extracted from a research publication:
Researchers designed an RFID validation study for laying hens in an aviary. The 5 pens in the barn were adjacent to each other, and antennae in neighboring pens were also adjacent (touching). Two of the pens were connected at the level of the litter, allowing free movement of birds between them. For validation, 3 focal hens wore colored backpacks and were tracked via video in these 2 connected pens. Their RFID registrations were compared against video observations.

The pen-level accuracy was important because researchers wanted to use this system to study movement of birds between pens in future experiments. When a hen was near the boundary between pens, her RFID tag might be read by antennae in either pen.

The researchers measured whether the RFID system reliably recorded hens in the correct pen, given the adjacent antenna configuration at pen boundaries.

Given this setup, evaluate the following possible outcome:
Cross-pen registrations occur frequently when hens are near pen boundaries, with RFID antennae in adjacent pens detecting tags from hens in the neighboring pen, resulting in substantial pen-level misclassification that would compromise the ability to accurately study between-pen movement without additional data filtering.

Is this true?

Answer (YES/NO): NO